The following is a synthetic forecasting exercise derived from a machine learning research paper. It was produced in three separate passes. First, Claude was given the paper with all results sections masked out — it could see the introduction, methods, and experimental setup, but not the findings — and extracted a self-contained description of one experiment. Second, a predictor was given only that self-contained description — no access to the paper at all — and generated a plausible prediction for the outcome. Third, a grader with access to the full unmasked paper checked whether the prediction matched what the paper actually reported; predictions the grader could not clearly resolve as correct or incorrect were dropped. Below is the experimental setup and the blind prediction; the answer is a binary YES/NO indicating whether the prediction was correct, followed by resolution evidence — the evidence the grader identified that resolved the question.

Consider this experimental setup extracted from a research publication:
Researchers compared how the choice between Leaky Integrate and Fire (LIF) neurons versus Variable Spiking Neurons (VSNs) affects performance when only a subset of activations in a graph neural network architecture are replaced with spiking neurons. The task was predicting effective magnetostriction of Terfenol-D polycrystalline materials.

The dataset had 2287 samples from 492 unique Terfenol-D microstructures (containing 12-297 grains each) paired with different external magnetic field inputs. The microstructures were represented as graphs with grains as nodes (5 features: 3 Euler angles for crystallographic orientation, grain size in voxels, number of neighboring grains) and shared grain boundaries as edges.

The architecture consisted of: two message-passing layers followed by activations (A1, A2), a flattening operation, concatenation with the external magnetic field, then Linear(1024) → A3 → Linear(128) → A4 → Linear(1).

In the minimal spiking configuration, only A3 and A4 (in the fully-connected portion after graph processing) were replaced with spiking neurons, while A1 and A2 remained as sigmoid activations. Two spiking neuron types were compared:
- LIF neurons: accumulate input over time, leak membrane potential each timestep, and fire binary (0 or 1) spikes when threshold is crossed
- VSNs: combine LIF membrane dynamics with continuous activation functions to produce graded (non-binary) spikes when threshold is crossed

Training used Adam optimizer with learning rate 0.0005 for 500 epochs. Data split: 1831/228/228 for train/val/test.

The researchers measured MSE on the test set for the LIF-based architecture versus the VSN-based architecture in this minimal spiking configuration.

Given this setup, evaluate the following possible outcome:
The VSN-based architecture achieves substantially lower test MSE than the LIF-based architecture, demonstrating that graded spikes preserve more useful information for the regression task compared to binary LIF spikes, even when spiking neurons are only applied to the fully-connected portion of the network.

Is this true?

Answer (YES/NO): NO